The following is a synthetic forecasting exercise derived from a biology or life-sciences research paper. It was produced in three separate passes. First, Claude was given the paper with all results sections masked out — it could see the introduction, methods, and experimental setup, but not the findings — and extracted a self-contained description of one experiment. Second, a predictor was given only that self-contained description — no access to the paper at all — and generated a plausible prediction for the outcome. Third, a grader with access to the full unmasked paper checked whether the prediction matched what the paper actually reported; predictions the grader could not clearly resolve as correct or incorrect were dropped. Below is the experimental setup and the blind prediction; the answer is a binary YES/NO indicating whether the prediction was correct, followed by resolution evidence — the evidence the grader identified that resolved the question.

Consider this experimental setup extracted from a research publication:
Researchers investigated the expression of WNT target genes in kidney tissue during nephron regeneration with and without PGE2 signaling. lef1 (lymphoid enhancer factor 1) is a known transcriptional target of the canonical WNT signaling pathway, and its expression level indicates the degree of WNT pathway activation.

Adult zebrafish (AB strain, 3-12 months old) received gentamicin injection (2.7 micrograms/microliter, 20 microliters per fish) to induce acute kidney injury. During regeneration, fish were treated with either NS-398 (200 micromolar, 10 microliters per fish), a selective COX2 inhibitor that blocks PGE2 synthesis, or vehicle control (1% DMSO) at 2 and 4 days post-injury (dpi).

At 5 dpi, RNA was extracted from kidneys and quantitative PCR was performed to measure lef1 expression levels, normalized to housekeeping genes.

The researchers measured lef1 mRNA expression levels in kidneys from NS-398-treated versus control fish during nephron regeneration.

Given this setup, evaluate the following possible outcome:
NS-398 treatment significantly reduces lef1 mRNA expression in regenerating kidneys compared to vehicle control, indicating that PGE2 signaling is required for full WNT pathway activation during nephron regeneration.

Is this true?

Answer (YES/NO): YES